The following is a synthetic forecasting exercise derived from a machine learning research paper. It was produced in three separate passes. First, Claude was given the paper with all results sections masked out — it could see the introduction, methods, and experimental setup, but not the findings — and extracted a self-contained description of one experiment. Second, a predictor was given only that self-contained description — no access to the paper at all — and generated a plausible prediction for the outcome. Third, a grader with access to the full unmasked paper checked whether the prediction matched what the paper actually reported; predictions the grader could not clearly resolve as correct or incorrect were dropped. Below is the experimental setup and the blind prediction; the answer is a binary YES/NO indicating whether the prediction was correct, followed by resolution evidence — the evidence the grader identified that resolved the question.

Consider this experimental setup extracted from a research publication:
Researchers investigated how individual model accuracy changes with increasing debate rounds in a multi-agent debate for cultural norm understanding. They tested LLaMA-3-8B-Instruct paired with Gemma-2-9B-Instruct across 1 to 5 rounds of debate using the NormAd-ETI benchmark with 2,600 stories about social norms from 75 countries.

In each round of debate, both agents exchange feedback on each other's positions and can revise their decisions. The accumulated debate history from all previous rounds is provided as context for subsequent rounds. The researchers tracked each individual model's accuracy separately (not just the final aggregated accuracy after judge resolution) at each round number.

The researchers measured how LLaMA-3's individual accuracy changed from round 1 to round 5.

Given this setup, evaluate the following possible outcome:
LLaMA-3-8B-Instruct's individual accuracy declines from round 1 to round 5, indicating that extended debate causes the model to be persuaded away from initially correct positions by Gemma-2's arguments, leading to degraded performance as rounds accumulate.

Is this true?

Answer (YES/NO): NO